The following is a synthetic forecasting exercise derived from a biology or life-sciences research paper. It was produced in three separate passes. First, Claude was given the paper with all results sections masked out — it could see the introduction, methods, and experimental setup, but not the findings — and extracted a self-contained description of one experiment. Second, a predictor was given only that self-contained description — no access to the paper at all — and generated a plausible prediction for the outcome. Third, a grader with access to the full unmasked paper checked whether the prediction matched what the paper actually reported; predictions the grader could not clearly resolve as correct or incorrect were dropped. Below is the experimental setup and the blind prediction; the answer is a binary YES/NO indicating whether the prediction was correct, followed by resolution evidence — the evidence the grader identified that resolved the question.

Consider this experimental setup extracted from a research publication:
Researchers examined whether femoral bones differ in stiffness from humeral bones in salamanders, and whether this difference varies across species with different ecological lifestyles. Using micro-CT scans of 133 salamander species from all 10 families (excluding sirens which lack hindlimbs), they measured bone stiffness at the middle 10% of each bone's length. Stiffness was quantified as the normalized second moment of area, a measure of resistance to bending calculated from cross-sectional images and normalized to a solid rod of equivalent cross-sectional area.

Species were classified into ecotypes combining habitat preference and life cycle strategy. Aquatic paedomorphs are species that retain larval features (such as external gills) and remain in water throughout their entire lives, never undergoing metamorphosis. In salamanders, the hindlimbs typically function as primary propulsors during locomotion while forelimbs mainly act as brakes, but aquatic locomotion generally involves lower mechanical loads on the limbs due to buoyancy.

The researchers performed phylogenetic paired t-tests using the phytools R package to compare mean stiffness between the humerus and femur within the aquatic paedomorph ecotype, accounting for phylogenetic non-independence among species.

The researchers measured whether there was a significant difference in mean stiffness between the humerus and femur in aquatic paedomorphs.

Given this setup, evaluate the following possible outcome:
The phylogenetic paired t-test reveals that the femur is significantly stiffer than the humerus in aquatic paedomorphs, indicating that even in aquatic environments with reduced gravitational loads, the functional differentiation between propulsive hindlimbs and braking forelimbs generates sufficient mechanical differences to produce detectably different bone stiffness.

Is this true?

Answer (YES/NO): NO